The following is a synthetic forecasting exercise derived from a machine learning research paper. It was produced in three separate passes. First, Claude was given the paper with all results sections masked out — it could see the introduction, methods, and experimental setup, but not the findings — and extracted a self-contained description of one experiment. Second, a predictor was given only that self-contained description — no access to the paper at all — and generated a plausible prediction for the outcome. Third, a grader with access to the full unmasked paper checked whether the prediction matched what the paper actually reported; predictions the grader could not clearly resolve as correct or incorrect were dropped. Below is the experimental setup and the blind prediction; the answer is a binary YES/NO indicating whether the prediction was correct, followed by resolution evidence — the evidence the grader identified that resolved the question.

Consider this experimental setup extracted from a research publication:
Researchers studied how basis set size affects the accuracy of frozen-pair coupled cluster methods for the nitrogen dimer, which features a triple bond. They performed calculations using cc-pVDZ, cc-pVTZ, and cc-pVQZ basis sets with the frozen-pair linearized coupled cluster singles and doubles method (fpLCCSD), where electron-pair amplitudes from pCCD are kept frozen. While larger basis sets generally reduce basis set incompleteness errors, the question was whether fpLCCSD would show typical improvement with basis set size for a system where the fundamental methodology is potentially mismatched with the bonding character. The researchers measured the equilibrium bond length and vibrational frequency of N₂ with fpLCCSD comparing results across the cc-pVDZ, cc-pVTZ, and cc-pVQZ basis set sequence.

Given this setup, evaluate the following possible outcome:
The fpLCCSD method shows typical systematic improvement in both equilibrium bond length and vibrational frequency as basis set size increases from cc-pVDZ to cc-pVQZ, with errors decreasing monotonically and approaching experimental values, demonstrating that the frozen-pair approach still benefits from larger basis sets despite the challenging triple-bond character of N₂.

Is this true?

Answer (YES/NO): NO